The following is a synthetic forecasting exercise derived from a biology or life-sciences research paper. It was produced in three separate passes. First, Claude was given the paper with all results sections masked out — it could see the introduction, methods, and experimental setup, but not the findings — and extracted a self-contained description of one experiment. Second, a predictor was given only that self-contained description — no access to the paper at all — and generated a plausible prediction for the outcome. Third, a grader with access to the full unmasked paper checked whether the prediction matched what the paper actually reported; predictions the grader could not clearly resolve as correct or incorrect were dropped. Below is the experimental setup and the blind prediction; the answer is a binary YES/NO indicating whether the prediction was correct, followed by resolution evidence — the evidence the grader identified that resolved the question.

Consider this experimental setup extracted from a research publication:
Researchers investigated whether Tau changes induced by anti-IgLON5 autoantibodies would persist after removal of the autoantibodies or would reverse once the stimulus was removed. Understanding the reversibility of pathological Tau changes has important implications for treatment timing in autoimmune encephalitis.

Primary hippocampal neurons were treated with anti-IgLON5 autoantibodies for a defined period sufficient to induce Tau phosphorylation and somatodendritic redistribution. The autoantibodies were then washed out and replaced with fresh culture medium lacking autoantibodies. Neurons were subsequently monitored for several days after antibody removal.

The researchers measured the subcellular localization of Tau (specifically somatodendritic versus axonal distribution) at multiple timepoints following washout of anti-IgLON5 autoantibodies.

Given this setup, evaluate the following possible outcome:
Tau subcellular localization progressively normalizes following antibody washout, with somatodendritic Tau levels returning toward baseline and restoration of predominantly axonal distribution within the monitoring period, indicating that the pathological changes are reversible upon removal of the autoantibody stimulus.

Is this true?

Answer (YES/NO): NO